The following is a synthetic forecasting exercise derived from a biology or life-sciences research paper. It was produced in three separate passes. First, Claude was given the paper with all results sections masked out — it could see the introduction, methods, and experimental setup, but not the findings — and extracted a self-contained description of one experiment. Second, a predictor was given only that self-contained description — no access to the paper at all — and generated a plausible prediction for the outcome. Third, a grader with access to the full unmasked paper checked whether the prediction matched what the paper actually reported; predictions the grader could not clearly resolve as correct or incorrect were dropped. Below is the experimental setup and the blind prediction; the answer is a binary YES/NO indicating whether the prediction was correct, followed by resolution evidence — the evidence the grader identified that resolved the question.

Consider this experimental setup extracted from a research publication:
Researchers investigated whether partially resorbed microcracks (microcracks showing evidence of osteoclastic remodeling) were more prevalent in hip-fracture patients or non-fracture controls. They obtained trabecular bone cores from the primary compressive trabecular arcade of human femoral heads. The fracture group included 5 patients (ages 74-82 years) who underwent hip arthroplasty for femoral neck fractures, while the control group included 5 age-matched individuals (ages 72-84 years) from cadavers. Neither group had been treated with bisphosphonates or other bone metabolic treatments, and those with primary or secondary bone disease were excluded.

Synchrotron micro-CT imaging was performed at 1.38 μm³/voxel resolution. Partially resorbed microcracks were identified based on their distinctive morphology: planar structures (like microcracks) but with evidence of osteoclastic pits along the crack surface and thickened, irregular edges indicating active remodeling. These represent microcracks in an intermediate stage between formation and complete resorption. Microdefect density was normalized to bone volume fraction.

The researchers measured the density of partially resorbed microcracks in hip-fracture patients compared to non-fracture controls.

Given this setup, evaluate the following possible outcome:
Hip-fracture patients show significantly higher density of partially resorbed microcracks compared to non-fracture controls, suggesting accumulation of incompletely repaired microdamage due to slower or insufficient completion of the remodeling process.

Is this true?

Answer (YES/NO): YES